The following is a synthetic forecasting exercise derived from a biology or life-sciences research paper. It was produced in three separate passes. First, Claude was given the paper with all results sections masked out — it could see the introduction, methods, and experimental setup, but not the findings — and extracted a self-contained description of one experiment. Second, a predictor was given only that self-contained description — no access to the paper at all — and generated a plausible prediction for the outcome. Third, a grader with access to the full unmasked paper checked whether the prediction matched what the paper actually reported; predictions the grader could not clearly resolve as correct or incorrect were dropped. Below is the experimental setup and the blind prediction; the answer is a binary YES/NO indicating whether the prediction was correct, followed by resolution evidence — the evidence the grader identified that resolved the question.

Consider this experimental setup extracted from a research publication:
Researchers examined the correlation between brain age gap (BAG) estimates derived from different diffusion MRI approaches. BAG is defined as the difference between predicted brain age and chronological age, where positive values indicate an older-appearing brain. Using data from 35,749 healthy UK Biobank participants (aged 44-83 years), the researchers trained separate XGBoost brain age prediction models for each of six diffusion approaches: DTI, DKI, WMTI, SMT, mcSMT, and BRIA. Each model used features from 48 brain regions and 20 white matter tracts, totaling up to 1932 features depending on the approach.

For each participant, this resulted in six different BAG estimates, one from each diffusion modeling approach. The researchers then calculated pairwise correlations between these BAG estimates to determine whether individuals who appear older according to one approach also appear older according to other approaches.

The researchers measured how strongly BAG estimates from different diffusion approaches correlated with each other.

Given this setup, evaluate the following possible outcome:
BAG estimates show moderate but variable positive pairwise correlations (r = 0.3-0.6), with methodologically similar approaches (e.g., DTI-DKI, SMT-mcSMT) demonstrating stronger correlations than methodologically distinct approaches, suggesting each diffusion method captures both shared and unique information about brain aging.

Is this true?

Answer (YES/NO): NO